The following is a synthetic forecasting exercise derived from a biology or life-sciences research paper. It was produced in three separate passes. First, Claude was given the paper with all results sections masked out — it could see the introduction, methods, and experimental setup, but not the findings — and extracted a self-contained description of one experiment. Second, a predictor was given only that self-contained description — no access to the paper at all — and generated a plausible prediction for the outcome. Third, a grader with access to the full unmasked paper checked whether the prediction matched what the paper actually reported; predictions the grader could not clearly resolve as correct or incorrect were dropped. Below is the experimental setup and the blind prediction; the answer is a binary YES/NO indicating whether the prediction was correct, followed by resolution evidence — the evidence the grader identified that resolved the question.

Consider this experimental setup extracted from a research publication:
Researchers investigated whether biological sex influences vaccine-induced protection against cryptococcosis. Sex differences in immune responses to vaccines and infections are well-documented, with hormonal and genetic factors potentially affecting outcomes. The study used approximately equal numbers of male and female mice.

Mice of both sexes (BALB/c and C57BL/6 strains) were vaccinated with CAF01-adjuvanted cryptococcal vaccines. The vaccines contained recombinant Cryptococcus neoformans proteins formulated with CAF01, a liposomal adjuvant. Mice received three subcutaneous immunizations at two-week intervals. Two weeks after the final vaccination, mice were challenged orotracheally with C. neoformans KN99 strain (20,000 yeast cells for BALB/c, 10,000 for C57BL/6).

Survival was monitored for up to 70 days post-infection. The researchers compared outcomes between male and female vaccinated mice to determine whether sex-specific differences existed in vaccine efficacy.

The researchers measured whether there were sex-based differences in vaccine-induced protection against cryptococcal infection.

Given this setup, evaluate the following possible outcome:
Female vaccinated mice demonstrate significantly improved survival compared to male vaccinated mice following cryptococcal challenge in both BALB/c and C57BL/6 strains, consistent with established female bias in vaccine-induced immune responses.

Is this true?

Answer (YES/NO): NO